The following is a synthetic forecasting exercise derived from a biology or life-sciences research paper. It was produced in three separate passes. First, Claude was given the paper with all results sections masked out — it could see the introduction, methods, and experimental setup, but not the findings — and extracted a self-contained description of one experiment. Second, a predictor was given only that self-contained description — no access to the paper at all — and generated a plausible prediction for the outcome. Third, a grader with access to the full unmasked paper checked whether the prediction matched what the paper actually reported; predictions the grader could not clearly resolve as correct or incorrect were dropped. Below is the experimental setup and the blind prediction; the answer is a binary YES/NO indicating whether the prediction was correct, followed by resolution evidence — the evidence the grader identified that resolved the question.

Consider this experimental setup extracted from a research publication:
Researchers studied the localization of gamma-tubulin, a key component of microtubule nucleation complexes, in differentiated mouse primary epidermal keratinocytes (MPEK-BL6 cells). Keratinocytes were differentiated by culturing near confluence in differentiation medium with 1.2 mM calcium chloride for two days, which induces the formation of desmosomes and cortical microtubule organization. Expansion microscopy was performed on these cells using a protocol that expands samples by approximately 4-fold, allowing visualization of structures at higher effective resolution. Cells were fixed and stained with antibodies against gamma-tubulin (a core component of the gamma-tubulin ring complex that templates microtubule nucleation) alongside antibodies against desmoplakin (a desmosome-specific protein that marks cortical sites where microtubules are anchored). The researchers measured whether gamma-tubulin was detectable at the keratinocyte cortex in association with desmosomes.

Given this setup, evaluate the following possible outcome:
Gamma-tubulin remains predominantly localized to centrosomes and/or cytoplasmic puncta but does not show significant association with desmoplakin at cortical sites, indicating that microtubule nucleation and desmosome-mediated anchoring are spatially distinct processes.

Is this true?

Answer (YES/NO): YES